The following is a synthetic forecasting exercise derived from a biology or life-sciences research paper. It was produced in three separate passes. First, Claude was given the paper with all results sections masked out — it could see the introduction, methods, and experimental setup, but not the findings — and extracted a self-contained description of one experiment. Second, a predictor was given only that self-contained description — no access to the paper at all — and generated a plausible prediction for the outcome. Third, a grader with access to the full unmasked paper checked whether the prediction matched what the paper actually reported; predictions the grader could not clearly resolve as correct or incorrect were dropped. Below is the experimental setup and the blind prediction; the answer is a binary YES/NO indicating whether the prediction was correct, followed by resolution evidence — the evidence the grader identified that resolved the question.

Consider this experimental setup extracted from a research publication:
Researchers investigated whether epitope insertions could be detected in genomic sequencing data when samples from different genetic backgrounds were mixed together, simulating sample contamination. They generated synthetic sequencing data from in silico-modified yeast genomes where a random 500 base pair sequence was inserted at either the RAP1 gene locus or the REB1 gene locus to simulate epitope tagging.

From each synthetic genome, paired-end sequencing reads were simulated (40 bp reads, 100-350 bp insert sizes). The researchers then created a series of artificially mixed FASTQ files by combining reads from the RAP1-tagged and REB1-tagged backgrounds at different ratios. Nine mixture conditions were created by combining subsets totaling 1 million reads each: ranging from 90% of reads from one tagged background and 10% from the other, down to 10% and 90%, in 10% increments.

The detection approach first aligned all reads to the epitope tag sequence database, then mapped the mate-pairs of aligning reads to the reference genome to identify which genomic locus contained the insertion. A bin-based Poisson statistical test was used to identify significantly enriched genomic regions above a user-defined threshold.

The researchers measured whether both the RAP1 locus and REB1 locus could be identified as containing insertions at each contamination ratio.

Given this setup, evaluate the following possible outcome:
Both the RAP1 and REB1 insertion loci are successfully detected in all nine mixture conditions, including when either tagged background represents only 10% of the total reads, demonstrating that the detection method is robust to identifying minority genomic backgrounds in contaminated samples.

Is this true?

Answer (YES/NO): NO